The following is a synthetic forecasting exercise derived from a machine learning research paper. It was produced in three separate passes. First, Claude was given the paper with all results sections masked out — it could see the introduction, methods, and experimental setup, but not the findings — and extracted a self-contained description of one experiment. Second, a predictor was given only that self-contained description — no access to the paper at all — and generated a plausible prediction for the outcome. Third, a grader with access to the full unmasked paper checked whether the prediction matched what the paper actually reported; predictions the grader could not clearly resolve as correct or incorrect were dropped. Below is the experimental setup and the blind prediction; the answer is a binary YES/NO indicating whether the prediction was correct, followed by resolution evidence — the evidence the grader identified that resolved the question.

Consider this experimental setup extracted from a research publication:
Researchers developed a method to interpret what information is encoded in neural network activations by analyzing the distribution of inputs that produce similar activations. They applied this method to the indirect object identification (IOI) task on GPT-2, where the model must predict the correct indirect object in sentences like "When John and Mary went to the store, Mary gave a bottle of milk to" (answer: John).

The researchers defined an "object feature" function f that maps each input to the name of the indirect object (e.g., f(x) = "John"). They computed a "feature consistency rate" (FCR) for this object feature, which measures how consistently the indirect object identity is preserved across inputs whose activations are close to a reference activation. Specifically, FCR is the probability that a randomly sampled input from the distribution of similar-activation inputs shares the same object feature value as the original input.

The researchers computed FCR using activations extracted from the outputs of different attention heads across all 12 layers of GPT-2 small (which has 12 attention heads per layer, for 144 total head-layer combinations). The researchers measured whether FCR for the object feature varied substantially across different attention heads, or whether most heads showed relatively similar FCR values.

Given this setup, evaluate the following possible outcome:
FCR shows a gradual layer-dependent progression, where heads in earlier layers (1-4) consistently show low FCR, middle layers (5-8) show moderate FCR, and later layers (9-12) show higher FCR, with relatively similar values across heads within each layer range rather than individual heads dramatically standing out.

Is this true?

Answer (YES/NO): NO